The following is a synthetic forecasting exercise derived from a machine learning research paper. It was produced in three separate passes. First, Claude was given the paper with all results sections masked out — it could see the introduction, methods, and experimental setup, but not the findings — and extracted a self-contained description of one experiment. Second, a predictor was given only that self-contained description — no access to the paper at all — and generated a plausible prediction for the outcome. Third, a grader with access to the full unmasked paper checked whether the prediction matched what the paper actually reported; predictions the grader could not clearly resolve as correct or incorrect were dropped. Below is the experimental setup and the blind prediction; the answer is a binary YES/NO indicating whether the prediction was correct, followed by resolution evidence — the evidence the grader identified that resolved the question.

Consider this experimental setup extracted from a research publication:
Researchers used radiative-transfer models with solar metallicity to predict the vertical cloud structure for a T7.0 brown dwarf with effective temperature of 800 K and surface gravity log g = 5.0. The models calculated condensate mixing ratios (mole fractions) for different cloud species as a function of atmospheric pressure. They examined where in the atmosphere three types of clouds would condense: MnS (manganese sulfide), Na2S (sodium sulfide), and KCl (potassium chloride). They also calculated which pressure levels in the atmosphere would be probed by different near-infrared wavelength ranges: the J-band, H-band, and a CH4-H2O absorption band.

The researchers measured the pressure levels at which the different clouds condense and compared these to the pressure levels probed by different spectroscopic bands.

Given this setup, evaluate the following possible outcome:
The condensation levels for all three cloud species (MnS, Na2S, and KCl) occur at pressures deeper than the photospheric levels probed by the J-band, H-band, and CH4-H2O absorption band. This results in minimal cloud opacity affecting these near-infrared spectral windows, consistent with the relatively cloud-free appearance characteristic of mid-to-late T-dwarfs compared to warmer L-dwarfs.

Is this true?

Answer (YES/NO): NO